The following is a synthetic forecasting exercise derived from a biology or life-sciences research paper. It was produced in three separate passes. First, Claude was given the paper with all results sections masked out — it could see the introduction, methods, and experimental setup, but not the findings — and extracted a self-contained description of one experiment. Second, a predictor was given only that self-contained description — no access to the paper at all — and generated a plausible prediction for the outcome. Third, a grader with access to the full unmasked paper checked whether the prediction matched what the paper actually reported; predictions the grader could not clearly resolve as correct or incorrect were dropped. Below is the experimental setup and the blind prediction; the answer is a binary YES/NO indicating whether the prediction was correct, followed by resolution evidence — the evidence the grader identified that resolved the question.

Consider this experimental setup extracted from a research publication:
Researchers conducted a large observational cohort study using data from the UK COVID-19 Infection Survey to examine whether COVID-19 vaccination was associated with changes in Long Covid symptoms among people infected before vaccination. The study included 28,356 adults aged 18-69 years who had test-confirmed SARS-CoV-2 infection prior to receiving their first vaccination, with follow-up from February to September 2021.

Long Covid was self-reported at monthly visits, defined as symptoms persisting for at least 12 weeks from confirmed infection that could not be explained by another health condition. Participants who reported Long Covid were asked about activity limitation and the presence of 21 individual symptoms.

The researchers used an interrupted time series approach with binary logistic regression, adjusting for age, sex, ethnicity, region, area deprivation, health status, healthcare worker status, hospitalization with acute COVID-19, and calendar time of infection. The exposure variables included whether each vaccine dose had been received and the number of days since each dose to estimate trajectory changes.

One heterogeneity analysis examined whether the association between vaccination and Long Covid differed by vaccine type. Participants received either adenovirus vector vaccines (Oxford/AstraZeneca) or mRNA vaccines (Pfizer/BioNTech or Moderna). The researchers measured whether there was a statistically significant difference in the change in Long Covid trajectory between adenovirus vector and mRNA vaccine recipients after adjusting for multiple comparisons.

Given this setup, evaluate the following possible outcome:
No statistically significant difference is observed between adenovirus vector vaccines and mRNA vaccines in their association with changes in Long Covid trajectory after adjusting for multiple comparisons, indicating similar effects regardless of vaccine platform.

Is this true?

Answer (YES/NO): YES